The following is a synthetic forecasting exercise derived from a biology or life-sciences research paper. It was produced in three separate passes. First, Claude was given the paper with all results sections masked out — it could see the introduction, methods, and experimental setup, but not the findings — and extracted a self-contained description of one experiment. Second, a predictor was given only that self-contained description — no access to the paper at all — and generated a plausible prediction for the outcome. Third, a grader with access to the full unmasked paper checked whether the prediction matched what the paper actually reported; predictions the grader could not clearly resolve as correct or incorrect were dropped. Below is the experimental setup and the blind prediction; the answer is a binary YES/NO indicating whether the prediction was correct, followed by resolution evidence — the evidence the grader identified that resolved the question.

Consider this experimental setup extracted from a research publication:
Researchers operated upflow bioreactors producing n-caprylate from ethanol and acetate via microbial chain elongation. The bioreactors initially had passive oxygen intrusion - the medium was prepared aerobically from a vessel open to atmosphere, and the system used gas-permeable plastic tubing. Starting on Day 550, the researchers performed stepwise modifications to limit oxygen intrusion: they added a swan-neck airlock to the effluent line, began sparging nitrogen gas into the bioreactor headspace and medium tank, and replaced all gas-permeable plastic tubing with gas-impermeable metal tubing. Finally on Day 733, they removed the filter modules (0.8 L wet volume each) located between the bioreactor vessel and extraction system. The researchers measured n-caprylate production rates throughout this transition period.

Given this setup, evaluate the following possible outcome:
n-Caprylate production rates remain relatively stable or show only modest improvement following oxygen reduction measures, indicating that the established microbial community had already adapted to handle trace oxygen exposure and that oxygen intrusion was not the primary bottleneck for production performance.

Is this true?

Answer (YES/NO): NO